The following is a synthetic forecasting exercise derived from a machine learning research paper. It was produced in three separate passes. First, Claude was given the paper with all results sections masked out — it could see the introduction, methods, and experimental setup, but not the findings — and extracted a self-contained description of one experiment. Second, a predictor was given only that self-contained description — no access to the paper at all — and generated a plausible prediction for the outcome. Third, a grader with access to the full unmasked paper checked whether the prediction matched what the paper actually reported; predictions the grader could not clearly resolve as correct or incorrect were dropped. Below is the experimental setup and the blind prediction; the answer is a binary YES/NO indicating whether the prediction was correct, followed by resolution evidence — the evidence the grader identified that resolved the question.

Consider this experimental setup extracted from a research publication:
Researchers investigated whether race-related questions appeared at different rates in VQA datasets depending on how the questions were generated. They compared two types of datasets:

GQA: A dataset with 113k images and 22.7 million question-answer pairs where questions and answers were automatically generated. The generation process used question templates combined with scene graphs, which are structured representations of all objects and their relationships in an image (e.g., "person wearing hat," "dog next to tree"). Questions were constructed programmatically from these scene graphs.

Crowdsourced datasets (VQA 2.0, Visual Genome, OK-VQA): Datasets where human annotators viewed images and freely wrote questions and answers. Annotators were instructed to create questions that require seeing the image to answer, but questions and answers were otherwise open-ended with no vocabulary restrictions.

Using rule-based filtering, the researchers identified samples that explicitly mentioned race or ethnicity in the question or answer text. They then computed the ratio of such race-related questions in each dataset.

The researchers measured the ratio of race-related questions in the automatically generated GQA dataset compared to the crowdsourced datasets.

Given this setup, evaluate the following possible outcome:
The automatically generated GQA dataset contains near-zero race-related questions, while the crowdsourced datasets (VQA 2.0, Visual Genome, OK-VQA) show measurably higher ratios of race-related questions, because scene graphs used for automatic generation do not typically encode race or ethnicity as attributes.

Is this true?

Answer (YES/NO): YES